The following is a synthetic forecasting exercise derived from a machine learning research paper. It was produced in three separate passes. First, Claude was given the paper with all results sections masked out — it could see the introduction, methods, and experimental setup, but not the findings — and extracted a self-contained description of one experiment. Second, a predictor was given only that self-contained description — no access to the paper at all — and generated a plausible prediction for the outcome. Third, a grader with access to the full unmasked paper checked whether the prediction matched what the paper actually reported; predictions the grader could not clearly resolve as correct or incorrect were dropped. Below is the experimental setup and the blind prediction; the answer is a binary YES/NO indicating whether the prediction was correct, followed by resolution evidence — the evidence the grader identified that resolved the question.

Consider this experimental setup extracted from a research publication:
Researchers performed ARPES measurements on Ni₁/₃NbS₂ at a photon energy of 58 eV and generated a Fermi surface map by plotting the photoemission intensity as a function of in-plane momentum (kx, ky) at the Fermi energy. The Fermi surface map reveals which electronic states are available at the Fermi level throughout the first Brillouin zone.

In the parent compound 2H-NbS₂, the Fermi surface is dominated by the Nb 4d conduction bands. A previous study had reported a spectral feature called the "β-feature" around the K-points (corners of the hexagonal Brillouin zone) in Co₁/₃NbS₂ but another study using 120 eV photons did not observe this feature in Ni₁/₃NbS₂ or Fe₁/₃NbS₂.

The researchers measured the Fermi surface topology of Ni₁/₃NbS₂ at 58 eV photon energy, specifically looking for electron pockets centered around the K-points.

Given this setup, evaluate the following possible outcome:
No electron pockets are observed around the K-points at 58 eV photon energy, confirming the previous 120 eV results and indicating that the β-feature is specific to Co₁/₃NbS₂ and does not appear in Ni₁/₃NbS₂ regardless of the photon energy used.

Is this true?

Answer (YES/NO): NO